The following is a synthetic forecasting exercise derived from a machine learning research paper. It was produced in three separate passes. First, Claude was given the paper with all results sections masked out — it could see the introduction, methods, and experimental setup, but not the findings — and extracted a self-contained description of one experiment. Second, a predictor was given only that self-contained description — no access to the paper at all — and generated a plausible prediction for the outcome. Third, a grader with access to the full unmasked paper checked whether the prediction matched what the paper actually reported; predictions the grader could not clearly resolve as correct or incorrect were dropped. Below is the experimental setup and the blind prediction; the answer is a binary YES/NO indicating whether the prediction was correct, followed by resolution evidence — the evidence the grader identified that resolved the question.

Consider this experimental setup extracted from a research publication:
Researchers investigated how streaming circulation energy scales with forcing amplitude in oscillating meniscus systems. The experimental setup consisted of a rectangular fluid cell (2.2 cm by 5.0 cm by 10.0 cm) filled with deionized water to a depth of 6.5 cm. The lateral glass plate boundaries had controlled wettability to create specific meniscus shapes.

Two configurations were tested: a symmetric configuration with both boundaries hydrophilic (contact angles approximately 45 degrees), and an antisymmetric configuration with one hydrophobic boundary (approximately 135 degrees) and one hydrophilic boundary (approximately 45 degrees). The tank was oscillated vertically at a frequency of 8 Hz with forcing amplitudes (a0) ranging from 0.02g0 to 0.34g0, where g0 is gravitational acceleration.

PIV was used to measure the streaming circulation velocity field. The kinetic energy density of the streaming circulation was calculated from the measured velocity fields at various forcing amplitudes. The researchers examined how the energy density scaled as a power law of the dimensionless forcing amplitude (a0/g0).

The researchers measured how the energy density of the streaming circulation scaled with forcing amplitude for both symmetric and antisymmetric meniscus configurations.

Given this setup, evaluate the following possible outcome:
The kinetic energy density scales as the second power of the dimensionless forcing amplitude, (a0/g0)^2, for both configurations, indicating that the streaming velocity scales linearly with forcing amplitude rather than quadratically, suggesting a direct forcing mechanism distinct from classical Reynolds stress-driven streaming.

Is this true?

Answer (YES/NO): NO